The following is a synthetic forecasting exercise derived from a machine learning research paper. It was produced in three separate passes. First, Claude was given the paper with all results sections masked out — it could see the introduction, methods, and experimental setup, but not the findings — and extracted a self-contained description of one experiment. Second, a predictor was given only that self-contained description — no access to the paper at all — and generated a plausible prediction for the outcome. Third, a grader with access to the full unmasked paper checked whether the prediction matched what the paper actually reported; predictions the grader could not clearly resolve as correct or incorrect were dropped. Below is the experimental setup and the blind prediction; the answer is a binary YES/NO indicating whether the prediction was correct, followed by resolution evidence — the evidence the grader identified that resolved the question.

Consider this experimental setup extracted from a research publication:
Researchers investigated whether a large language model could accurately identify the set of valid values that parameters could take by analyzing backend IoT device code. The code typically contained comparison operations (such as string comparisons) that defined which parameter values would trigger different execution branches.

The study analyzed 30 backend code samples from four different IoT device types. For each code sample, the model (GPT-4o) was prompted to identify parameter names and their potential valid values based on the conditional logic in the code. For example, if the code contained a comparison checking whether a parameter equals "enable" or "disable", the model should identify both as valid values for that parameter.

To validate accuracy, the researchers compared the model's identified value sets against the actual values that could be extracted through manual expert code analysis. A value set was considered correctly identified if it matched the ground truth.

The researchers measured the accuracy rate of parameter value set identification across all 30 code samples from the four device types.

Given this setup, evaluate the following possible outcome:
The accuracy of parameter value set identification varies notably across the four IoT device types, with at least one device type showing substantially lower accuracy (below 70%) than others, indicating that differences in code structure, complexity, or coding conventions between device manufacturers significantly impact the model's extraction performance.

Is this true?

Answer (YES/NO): NO